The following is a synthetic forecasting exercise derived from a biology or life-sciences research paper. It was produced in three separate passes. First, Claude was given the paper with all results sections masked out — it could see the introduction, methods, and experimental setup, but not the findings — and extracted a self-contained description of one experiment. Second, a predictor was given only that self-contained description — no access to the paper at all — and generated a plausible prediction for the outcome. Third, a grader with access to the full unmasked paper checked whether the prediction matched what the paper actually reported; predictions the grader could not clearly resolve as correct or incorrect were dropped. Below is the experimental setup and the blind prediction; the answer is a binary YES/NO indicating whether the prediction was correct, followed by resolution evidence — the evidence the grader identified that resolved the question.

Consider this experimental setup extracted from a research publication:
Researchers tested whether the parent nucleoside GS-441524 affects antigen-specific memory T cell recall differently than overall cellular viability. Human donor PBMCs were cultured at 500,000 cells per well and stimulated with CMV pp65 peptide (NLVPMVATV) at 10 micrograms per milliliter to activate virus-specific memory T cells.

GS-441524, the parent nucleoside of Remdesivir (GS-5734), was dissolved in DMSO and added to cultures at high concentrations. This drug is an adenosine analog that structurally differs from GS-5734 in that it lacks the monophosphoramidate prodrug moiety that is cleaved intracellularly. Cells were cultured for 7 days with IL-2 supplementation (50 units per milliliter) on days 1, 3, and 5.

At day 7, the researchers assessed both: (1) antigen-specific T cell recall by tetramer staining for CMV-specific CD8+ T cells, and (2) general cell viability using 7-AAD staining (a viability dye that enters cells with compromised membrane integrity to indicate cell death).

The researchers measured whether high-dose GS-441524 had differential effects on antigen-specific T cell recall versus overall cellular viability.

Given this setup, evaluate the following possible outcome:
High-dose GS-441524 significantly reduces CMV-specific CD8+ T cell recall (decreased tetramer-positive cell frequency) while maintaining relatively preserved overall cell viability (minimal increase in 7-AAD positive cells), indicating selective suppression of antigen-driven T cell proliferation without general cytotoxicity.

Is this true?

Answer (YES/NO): YES